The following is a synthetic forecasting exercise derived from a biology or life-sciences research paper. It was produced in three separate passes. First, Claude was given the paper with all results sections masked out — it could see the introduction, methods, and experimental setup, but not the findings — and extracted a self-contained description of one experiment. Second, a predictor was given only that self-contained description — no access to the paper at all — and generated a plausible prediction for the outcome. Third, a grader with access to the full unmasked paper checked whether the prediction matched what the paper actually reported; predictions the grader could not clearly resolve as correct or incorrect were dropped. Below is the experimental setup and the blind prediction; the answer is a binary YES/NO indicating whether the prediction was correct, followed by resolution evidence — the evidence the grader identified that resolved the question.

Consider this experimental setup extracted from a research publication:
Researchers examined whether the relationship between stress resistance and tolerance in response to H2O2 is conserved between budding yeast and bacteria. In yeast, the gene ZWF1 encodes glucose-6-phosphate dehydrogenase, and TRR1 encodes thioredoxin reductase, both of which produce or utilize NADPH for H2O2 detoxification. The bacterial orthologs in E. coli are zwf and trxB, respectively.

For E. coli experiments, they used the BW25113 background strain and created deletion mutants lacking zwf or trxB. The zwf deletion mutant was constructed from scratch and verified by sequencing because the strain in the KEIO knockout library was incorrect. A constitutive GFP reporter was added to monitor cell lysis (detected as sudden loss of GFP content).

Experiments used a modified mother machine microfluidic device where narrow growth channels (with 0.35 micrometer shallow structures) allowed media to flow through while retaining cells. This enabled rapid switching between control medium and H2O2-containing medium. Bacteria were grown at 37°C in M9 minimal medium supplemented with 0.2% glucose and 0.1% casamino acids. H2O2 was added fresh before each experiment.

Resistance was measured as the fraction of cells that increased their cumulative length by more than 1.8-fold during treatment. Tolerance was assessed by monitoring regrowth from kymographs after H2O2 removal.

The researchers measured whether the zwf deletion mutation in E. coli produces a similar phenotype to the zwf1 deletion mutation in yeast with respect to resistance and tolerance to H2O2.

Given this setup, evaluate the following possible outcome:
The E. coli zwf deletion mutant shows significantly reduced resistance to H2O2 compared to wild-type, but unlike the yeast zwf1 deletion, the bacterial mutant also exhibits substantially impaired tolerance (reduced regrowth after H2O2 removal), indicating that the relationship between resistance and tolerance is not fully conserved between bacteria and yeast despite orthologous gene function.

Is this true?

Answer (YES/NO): NO